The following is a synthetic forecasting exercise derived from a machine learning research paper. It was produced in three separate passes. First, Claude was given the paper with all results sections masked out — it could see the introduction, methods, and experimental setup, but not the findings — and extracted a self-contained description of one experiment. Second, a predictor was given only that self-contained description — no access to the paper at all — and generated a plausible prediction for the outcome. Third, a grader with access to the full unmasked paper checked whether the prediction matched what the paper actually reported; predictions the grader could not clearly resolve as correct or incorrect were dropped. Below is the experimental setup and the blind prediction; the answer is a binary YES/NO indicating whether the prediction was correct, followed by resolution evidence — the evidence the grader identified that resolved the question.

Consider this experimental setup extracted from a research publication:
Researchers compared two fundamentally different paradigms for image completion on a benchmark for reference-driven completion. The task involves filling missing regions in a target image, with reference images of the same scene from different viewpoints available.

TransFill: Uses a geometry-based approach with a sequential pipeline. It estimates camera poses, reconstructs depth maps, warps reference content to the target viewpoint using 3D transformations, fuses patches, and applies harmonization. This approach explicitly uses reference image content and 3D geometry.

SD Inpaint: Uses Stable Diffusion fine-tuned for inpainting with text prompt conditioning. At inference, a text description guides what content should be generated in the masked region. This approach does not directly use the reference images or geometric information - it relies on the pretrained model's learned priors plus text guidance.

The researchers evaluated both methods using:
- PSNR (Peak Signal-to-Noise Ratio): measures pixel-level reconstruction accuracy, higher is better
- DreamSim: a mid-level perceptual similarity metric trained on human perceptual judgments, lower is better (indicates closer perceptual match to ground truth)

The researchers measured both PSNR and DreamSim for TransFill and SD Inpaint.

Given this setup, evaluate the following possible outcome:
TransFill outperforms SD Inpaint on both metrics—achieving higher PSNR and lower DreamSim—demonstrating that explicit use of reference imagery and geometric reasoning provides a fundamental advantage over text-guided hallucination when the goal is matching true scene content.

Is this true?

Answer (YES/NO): YES